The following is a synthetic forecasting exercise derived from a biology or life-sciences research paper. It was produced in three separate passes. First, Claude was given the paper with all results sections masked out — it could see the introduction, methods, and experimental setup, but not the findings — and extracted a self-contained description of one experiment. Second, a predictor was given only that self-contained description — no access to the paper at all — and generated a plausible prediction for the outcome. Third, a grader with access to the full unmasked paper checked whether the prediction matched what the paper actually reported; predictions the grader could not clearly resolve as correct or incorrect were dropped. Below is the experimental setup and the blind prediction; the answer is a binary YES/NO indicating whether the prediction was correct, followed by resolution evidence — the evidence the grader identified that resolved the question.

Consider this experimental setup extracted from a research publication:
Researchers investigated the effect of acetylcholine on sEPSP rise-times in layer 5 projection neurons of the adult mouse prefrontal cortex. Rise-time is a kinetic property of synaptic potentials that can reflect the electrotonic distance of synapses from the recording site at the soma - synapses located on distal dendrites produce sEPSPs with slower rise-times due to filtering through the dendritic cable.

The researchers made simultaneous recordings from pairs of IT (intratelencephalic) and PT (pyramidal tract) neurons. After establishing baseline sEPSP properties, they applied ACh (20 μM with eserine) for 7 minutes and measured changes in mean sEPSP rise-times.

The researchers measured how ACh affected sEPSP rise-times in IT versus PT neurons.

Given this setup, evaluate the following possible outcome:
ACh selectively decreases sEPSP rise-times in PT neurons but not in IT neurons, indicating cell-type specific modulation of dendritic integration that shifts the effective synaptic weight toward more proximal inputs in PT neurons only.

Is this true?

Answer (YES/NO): NO